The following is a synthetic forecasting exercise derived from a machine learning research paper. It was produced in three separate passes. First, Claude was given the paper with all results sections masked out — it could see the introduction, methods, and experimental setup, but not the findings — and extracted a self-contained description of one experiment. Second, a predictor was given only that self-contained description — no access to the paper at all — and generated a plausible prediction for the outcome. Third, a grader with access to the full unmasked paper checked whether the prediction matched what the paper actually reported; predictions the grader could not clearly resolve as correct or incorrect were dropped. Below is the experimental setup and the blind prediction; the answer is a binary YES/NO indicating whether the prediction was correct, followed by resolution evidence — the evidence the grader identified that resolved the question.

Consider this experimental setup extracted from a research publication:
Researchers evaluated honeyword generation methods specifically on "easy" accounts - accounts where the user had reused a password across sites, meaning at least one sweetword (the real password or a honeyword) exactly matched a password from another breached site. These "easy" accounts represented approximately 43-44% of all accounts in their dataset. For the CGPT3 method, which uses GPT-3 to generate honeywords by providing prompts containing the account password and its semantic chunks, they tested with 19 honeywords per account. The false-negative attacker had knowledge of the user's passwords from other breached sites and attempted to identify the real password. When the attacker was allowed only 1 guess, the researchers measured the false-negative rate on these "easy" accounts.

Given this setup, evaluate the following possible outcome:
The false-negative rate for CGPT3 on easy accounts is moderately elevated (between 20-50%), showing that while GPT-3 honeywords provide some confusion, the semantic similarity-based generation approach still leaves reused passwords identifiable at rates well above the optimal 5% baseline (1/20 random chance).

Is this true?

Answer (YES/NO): NO